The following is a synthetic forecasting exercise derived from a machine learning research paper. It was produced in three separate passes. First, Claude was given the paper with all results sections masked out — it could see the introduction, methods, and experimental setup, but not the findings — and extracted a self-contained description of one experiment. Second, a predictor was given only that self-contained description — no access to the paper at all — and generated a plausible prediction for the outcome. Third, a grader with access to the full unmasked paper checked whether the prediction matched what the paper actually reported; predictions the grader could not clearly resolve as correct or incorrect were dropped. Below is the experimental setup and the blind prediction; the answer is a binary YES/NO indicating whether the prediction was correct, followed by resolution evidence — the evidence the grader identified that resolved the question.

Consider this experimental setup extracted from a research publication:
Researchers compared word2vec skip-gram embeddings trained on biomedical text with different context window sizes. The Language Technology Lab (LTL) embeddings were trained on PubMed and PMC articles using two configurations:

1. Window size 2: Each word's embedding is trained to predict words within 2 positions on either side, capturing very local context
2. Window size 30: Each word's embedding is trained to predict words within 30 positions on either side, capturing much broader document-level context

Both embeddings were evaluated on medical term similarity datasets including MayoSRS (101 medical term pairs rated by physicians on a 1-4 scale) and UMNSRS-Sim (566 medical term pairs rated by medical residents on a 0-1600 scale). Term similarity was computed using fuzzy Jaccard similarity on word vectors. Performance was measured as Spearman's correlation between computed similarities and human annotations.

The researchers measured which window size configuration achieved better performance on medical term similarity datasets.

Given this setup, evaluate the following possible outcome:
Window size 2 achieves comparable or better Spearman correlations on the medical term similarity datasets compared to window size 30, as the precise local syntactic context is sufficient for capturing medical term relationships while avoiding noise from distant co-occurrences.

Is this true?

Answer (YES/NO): NO